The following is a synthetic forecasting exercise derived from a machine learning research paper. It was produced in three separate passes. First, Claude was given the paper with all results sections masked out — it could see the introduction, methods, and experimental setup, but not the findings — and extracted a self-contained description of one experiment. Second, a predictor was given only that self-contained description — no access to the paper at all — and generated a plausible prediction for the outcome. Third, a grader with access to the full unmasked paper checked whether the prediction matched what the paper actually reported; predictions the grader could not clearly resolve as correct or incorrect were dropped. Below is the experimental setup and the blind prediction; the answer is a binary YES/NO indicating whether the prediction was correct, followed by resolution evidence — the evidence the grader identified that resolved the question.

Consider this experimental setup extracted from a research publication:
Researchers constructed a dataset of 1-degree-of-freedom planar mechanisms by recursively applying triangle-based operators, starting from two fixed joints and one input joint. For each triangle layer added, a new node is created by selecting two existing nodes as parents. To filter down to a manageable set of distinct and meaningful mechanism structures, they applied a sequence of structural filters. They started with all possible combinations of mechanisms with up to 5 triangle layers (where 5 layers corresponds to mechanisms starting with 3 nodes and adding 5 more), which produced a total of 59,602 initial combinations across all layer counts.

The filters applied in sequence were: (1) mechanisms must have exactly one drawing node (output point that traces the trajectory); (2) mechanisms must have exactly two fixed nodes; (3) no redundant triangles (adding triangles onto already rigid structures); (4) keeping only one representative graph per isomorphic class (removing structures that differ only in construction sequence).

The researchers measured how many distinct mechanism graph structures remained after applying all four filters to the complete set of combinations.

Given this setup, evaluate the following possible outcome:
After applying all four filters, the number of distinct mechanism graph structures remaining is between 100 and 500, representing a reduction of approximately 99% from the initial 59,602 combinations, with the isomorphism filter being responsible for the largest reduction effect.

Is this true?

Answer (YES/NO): NO